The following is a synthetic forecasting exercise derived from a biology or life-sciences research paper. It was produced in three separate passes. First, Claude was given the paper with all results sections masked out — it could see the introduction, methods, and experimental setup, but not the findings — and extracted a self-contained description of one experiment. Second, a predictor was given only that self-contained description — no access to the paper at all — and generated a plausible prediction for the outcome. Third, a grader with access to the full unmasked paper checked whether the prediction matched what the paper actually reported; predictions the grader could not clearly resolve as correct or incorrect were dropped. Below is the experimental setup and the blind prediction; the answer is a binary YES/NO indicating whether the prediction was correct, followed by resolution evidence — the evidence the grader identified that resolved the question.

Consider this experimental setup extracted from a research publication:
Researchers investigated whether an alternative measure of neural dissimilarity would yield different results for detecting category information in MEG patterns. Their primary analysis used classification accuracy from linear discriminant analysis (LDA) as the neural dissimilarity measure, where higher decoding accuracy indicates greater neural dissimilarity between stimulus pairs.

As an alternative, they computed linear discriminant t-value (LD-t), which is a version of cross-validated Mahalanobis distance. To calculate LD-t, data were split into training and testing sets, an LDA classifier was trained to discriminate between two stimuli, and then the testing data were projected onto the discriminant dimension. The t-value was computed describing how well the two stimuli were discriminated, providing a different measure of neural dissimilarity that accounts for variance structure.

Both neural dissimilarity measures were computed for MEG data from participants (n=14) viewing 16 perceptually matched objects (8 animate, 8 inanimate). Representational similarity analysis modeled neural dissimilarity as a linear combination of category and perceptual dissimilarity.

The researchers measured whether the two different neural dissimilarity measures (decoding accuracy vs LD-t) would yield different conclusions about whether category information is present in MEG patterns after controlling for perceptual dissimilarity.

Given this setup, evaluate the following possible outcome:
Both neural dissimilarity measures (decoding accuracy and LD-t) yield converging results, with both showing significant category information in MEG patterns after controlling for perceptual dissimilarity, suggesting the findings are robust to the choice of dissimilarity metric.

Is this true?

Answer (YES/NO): NO